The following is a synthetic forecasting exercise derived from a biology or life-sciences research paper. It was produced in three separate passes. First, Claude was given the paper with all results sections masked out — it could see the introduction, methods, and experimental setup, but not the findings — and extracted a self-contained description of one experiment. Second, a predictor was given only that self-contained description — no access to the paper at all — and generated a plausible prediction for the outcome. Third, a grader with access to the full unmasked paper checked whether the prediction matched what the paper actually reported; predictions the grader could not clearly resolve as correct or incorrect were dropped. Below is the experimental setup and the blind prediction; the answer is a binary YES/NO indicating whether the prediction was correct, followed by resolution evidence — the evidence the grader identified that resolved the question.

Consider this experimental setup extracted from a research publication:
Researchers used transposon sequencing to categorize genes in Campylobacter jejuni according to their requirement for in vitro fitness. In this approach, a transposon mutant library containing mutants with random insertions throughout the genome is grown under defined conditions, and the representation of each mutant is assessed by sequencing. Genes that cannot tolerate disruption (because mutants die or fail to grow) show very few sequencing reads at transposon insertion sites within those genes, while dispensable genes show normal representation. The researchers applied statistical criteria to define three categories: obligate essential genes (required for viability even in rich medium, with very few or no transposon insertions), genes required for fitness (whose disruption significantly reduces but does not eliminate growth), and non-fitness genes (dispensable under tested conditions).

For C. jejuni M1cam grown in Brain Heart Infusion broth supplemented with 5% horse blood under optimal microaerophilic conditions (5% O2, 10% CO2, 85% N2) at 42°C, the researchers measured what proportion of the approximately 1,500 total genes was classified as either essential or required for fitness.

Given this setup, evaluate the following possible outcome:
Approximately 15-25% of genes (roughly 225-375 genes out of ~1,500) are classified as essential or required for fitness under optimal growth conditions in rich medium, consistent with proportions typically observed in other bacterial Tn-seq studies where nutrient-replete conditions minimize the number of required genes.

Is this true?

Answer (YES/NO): NO